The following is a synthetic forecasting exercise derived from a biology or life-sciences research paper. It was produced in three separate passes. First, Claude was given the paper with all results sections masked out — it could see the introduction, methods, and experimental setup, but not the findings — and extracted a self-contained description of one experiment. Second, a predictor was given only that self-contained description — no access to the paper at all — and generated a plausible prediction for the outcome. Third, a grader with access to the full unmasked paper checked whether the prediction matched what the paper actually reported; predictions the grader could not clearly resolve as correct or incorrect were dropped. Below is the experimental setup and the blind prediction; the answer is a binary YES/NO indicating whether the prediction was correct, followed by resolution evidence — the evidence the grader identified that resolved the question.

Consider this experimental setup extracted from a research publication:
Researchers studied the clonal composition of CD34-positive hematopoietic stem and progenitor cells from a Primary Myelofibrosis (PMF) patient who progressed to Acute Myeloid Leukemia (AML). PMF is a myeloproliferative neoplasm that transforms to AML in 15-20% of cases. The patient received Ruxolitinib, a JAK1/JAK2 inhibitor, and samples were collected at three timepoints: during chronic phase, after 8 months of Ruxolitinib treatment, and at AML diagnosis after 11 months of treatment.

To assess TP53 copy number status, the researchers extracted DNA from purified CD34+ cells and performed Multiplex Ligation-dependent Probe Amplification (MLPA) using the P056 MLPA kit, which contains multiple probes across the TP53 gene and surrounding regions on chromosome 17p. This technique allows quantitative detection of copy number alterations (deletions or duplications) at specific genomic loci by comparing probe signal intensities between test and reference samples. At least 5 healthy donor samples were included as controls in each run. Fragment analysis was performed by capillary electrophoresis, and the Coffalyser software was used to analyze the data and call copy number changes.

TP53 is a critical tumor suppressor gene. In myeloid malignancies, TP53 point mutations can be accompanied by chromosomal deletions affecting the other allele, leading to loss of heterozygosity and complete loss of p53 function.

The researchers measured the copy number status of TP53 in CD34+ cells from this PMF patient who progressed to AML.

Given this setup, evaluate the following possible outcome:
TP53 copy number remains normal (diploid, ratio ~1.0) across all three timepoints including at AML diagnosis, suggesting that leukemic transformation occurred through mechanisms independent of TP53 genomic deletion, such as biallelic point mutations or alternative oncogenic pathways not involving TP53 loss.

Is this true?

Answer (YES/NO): NO